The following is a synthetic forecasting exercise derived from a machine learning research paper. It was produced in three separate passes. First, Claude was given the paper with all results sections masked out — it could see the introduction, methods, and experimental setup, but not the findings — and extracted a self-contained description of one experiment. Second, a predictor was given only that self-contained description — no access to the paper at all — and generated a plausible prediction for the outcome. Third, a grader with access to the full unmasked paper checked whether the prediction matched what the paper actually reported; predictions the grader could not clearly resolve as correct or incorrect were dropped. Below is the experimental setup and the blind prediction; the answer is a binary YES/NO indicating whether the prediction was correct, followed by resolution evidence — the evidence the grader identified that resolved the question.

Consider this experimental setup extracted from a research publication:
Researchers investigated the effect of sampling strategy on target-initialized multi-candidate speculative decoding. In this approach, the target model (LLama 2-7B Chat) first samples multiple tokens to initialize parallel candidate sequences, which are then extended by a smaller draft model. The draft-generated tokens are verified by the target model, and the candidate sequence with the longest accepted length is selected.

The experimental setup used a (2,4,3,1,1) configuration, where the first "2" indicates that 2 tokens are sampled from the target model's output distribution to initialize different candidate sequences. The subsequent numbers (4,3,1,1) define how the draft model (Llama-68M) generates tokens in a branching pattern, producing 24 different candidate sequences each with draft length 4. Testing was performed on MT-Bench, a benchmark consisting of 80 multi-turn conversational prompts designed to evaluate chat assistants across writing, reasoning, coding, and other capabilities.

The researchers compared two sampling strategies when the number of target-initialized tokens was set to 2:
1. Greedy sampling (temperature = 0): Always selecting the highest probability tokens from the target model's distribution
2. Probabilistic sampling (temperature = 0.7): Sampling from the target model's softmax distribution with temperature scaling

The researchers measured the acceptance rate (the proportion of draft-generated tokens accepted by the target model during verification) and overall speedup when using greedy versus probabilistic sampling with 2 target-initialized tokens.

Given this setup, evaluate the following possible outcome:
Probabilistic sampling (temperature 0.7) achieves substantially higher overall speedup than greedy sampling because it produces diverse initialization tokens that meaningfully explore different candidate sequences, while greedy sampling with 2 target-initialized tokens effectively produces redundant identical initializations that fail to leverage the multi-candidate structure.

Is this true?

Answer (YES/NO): YES